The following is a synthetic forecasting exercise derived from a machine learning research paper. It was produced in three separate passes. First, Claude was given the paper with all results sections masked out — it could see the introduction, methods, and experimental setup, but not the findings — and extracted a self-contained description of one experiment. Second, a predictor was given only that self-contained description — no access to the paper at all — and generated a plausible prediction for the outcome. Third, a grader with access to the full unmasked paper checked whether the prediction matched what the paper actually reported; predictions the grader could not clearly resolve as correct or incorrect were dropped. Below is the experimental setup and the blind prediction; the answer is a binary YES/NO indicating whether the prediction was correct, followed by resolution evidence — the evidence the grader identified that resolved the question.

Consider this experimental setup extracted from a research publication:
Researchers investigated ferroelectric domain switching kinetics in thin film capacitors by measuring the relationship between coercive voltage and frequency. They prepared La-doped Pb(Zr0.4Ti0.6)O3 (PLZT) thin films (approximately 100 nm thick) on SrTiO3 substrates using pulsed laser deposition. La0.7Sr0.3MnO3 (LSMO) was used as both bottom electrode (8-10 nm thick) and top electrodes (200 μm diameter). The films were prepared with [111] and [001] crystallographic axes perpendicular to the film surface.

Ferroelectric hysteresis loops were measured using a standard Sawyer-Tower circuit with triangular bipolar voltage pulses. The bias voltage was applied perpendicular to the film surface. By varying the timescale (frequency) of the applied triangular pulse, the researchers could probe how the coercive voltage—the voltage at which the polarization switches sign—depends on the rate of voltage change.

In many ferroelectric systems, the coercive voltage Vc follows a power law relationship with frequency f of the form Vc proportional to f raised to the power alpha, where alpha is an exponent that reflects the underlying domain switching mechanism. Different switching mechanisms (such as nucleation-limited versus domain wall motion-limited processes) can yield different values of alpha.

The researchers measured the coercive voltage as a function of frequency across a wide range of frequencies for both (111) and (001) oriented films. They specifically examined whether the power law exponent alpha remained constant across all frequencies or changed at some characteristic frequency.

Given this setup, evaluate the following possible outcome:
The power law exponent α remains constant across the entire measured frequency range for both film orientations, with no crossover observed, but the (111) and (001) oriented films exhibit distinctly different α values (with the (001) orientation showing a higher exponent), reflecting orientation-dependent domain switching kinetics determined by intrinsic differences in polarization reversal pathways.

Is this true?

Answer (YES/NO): NO